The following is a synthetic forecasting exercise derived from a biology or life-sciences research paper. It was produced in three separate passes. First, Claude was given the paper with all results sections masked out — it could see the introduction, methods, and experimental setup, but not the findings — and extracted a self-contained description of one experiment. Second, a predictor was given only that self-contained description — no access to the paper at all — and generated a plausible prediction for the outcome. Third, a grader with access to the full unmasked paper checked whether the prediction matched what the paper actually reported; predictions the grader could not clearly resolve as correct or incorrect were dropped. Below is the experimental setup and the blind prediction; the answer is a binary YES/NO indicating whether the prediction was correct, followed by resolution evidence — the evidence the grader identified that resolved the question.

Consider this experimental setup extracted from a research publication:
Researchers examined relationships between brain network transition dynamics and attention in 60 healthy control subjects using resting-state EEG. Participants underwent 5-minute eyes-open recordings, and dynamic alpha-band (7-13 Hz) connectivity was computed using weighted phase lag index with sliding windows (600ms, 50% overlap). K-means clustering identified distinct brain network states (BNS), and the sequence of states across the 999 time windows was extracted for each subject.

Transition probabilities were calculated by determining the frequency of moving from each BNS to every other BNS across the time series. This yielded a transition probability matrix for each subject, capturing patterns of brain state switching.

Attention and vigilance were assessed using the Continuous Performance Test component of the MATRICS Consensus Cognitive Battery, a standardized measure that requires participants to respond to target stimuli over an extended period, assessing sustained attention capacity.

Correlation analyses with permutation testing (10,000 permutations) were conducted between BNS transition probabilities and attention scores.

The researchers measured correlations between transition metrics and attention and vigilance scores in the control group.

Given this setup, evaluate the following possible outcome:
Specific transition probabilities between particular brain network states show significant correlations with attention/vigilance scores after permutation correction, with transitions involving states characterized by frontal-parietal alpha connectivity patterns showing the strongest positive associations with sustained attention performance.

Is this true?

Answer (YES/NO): NO